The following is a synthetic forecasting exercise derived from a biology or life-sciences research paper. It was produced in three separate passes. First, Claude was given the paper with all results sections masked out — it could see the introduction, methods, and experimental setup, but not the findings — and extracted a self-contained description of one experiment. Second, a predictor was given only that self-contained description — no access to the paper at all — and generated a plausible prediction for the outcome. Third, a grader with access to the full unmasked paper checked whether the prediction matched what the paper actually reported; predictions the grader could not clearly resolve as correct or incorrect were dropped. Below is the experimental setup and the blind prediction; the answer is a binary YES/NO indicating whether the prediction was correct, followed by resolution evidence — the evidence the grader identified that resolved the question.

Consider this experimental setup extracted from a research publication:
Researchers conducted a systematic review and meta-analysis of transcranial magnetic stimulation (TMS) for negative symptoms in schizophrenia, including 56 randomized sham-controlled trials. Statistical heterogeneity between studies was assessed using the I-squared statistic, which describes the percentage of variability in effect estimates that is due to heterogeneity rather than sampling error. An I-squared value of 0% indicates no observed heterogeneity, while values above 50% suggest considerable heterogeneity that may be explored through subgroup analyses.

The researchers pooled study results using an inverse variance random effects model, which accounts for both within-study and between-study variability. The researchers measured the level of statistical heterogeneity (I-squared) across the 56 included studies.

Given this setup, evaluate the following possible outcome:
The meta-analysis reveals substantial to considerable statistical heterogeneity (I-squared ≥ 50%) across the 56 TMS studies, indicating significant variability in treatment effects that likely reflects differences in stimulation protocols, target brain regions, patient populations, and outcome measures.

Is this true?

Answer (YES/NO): YES